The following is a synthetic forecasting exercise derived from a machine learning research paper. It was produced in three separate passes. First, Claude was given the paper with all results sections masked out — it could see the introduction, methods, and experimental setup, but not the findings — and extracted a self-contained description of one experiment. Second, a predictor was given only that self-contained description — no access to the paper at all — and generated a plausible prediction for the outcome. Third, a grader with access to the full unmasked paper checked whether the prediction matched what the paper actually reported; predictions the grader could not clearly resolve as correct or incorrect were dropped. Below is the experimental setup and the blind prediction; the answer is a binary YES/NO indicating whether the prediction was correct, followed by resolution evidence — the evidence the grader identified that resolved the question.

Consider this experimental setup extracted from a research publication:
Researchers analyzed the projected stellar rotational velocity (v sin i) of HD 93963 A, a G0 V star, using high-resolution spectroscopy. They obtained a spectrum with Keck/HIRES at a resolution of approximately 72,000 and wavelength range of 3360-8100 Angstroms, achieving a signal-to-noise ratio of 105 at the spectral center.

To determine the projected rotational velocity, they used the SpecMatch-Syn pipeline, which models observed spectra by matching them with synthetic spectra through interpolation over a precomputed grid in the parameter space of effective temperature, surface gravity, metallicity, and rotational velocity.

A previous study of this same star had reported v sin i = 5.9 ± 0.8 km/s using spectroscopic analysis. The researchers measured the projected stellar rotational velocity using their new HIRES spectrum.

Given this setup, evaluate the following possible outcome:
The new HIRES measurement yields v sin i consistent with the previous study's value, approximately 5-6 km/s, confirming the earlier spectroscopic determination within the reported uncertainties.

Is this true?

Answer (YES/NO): NO